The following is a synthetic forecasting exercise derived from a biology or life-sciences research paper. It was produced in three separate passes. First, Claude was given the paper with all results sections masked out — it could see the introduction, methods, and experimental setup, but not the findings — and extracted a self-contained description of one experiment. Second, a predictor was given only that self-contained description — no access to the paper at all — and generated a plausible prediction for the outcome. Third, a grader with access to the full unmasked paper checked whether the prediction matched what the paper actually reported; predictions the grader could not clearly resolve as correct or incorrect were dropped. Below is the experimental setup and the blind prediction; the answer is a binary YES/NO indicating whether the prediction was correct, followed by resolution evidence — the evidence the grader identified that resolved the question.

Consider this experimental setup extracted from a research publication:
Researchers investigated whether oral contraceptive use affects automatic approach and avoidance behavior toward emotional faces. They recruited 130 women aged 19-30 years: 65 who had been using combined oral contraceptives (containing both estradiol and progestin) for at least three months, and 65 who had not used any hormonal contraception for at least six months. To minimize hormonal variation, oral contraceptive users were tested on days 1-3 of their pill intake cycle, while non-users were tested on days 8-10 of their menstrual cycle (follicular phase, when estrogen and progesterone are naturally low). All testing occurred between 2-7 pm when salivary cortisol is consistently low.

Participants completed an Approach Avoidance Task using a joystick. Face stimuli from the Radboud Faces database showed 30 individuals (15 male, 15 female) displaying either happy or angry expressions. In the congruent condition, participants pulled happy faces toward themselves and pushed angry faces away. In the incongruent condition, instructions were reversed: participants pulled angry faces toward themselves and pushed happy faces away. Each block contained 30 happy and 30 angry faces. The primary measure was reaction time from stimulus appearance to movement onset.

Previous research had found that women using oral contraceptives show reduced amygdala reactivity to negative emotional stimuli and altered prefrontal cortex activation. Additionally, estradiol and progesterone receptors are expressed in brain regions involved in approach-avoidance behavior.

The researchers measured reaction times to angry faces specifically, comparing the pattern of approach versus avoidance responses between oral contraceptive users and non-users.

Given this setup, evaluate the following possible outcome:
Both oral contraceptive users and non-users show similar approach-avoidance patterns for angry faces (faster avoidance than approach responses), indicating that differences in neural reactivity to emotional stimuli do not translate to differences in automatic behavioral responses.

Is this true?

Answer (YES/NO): NO